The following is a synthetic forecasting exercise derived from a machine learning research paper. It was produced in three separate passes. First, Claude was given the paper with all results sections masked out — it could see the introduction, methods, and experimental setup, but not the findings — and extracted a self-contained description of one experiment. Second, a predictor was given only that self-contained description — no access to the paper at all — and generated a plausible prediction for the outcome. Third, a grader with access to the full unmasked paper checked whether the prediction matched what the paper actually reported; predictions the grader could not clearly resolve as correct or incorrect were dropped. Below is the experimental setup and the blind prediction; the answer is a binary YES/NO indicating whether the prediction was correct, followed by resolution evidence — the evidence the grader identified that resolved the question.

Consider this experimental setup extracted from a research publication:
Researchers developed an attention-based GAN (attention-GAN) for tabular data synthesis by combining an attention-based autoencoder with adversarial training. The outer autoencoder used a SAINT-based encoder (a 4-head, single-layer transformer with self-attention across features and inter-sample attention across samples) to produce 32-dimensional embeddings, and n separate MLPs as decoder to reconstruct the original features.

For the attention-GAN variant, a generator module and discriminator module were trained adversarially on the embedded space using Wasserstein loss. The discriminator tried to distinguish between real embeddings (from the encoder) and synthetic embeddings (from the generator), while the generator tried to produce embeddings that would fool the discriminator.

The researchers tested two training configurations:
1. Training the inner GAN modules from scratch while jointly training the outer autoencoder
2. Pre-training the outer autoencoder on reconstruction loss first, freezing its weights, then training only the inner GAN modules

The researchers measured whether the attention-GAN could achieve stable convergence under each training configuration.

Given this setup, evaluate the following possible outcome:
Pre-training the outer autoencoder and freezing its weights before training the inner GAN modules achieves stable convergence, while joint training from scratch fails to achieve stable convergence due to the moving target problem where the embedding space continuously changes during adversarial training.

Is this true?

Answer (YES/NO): YES